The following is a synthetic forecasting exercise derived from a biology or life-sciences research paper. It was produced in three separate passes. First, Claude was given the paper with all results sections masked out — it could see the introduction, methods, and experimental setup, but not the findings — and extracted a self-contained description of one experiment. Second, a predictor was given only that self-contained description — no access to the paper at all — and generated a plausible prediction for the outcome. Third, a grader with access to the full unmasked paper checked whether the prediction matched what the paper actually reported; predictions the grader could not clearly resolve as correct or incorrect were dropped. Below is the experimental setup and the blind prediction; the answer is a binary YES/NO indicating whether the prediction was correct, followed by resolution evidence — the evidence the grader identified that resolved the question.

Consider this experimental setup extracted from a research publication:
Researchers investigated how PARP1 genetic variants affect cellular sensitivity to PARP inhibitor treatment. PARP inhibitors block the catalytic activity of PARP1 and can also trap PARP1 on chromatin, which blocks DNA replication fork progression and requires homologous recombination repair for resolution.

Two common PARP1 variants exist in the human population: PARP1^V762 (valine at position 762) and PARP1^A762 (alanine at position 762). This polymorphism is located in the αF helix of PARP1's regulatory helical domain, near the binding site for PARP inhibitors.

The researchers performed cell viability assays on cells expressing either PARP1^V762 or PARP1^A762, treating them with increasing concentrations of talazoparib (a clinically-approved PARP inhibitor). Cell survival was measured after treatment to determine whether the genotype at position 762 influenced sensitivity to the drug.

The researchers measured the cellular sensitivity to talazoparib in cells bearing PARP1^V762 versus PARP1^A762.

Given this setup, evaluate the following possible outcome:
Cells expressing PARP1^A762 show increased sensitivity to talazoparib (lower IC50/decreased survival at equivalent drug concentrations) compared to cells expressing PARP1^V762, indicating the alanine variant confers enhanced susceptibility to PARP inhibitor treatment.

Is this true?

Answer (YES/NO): NO